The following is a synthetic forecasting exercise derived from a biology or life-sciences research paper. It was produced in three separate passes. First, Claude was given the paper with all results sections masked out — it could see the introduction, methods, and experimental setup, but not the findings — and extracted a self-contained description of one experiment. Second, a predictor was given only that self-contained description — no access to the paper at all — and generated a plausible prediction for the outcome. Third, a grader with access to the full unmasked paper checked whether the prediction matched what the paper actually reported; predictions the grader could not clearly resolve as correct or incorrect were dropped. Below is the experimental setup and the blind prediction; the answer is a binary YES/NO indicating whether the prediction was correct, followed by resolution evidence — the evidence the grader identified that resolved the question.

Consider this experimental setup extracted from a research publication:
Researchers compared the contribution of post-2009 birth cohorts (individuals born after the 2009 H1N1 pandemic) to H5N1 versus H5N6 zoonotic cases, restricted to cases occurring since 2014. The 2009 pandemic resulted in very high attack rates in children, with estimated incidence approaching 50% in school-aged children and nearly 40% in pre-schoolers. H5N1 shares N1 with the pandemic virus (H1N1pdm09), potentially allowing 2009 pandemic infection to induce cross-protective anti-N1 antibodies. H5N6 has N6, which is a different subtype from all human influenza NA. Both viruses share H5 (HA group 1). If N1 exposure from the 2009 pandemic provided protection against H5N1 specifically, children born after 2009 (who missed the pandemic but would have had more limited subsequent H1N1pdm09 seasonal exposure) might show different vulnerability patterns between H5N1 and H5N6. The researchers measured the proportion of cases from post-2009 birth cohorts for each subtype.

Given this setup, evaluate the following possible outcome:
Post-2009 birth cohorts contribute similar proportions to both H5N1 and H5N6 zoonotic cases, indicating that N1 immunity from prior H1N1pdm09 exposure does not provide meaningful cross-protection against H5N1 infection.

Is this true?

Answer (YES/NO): NO